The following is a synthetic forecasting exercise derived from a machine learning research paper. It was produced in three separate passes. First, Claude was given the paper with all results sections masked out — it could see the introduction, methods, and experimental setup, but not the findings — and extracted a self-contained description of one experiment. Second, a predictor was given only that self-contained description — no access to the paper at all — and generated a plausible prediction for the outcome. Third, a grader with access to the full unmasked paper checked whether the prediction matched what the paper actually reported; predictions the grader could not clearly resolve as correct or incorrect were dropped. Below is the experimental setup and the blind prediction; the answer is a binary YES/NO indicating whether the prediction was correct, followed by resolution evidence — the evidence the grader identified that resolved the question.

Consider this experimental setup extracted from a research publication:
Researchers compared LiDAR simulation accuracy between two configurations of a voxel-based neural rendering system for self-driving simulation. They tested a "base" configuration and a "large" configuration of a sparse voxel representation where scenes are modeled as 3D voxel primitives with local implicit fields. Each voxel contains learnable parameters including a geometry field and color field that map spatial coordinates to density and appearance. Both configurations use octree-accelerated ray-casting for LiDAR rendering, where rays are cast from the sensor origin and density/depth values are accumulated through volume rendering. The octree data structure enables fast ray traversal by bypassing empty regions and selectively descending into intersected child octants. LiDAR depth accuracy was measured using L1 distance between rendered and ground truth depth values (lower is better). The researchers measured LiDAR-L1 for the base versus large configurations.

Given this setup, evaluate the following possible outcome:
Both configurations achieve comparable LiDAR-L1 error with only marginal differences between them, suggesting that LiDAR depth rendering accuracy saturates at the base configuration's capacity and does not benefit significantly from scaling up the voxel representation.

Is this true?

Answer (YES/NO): NO